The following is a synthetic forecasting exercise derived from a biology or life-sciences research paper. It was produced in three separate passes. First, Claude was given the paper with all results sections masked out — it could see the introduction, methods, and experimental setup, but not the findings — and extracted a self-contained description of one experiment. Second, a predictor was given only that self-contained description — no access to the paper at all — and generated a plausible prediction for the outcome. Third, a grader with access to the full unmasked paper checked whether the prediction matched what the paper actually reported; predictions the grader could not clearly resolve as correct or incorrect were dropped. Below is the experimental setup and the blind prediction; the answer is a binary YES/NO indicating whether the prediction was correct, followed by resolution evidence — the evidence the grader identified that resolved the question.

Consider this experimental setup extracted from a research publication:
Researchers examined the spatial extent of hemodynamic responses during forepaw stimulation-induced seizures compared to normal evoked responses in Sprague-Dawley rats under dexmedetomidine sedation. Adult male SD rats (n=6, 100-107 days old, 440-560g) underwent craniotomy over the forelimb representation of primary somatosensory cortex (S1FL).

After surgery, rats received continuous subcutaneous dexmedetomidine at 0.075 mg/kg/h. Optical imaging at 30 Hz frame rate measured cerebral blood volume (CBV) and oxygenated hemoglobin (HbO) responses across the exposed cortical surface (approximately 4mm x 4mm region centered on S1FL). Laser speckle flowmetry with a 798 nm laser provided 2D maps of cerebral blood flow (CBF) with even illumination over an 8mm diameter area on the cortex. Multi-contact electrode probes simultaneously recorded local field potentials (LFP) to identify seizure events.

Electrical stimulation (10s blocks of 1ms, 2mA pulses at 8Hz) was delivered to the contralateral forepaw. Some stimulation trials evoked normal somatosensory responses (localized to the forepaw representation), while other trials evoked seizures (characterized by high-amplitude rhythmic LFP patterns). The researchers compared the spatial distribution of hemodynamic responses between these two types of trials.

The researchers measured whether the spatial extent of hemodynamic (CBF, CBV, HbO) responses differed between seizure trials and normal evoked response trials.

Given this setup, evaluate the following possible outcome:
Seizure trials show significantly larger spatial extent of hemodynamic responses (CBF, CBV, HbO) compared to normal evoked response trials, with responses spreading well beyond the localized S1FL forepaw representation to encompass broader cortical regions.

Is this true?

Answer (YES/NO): YES